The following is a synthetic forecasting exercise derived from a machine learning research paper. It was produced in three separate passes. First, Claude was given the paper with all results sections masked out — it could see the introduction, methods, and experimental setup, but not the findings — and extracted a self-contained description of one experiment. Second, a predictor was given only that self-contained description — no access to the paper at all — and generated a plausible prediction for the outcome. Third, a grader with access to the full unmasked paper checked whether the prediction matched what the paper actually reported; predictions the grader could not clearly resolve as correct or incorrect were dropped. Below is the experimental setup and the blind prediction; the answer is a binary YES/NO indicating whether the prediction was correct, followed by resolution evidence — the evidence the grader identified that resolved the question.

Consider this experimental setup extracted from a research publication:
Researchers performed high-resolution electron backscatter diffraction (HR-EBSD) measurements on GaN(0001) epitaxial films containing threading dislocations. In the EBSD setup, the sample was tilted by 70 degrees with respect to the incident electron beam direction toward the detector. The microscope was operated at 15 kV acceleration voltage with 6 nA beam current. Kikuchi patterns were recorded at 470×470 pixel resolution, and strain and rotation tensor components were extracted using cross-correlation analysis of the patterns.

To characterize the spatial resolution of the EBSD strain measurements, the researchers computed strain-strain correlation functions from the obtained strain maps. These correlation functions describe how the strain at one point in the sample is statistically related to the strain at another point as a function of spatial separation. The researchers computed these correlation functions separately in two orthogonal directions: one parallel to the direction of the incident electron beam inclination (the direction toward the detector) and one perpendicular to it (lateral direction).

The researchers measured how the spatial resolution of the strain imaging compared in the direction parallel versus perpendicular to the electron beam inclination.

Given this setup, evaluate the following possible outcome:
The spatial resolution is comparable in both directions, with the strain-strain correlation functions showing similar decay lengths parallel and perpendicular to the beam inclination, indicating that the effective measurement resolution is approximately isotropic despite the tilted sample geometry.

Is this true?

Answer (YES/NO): NO